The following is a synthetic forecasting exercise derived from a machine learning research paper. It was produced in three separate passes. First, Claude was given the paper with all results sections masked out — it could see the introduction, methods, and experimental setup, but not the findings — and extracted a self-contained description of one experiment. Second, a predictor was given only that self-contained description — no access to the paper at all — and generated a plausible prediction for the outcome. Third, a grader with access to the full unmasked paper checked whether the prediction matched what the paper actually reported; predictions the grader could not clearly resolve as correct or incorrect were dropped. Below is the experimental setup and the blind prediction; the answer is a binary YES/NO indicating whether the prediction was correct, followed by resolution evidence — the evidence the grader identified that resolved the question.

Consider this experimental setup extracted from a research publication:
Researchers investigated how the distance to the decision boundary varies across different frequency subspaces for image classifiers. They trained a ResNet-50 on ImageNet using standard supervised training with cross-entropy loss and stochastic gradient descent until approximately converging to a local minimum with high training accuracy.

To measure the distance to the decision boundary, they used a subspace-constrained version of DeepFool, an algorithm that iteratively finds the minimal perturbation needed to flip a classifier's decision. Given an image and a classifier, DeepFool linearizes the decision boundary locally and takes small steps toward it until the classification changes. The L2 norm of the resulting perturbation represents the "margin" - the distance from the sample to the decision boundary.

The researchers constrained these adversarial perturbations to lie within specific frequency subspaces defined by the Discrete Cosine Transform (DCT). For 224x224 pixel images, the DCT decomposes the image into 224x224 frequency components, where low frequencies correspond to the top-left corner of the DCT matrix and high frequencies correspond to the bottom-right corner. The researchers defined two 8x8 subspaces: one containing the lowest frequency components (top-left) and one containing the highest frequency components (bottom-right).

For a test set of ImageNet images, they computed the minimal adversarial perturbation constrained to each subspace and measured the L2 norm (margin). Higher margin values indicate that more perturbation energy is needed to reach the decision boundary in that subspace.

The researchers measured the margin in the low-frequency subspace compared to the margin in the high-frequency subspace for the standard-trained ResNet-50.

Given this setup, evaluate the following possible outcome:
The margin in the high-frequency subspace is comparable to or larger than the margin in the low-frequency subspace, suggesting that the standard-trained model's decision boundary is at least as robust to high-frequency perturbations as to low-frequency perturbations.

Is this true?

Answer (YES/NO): YES